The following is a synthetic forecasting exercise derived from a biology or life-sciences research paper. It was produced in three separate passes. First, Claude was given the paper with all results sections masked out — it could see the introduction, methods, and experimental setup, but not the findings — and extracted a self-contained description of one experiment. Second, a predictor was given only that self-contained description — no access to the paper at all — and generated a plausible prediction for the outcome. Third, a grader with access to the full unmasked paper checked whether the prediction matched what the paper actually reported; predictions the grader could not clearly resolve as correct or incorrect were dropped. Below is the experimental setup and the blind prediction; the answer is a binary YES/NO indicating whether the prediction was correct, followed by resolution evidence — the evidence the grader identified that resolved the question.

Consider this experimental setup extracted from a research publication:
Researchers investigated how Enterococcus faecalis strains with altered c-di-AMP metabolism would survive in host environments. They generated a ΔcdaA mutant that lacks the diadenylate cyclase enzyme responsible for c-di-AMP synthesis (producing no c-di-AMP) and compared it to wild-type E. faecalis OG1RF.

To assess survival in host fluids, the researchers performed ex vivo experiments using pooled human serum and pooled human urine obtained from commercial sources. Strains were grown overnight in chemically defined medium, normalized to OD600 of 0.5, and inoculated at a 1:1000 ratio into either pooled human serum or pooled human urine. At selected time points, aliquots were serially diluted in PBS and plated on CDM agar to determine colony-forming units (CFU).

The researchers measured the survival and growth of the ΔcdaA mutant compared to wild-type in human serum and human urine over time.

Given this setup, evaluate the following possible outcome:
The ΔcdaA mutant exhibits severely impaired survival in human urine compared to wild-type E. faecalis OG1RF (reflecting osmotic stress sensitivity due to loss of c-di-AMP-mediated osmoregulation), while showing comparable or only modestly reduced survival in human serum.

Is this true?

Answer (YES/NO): NO